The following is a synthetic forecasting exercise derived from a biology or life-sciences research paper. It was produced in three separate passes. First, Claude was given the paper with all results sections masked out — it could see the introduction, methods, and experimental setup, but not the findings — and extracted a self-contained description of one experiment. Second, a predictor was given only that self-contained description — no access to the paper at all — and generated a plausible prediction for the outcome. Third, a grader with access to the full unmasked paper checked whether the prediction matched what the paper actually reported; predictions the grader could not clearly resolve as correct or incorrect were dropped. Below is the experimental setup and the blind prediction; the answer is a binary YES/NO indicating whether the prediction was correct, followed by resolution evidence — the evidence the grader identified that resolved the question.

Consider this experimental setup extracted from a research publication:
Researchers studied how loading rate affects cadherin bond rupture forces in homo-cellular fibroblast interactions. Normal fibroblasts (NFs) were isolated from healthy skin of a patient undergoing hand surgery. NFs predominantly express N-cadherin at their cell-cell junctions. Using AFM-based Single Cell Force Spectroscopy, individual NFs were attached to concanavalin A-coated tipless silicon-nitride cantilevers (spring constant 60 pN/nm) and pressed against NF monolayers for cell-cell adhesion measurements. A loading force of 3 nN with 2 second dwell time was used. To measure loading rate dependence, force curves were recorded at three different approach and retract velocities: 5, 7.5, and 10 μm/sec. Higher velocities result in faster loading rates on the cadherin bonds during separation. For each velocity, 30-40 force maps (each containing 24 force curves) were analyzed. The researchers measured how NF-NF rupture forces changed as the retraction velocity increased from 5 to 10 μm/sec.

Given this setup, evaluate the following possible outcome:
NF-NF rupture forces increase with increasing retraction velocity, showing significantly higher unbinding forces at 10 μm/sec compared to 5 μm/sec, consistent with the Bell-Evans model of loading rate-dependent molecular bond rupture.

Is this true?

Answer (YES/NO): YES